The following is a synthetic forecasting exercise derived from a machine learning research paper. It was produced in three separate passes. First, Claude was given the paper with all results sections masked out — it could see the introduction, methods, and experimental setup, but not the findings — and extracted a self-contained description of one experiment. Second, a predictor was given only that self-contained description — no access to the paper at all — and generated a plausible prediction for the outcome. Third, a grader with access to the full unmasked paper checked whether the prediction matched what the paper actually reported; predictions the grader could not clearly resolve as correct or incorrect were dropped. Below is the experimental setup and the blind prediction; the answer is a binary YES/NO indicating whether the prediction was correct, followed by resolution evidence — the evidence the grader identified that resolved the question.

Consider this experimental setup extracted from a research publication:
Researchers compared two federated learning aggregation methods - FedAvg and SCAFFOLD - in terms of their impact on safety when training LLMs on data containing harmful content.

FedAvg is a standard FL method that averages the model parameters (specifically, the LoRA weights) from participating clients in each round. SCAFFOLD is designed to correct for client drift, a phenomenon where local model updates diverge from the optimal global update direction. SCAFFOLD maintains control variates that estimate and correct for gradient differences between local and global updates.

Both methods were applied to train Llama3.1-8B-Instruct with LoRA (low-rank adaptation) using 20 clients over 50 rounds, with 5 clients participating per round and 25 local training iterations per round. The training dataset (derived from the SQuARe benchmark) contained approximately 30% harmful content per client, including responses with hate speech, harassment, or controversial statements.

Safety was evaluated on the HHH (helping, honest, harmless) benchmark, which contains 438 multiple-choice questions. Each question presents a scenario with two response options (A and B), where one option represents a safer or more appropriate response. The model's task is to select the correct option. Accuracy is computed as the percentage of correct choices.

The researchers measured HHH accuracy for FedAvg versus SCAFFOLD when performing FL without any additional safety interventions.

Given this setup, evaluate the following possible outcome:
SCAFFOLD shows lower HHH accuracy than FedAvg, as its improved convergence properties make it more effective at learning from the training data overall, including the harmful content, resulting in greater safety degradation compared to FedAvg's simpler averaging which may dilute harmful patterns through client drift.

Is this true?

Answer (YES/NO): NO